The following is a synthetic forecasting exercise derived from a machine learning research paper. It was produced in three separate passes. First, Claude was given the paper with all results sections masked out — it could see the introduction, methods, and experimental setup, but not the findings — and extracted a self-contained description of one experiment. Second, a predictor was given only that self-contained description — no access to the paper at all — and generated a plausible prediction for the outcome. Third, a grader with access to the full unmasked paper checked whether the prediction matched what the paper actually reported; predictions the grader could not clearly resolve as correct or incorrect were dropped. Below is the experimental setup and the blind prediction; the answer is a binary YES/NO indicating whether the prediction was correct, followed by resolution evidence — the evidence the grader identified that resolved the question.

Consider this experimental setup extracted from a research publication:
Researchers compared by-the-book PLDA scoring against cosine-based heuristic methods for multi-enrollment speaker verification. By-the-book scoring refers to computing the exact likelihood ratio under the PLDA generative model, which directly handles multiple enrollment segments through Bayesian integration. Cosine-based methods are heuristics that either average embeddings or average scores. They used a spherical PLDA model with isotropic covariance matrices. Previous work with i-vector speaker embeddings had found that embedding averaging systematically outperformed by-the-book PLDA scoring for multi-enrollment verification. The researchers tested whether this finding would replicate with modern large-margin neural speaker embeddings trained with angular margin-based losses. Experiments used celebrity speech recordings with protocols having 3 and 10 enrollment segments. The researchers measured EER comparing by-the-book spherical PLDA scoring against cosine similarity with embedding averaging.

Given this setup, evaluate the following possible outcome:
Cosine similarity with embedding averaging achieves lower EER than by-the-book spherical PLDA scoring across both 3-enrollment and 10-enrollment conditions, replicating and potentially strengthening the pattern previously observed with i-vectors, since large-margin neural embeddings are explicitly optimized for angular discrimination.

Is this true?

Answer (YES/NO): NO